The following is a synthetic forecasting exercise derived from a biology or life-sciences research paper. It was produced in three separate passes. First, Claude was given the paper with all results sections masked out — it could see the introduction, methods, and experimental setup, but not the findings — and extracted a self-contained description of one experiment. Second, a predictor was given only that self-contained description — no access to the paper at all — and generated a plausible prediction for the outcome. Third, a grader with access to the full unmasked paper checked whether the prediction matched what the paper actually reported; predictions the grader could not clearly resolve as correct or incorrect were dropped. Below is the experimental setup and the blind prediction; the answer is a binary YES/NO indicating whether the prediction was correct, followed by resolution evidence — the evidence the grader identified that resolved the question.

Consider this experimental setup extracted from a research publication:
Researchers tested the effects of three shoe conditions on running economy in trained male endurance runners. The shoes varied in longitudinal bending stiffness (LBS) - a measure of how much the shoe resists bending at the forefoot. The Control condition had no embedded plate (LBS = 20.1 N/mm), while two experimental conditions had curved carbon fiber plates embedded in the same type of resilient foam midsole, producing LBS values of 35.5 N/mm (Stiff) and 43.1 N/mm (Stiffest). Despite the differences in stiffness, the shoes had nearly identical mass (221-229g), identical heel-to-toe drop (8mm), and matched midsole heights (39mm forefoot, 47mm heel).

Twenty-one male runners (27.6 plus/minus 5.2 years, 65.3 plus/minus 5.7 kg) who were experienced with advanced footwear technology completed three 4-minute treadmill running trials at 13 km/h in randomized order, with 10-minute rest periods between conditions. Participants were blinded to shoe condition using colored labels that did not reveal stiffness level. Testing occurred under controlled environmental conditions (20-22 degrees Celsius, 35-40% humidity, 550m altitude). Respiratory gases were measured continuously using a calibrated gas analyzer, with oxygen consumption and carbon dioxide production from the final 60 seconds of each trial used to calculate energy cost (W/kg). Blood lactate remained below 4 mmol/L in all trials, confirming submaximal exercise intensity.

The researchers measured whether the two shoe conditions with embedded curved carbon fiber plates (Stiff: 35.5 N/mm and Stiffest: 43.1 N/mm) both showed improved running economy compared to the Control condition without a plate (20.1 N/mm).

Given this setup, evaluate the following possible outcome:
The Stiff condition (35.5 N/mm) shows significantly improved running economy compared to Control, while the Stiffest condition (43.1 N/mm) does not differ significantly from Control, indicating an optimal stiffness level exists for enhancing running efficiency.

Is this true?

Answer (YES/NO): YES